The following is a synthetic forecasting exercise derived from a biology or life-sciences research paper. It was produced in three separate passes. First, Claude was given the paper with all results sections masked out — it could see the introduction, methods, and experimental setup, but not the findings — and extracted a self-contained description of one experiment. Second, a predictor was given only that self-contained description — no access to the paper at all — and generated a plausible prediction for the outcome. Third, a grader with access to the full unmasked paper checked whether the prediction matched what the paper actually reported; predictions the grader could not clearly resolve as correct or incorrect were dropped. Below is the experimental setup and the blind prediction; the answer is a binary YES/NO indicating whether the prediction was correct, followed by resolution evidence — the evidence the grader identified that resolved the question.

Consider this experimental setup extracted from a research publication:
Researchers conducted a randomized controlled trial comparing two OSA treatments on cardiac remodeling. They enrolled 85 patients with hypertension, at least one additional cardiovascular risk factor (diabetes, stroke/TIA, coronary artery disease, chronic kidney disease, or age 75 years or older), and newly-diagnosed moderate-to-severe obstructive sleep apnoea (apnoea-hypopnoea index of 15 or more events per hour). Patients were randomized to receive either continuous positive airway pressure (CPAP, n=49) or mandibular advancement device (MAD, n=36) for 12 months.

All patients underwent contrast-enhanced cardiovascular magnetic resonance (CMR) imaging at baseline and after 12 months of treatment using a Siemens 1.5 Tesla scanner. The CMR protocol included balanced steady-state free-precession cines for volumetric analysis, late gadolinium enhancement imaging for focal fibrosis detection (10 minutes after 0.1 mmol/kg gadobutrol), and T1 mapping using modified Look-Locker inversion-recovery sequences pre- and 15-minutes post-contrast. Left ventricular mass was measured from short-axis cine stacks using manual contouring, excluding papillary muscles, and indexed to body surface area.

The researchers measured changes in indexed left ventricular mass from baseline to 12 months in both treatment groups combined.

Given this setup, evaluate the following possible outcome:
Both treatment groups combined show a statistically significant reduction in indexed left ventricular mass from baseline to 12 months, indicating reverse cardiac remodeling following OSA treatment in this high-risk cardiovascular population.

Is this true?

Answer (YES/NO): NO